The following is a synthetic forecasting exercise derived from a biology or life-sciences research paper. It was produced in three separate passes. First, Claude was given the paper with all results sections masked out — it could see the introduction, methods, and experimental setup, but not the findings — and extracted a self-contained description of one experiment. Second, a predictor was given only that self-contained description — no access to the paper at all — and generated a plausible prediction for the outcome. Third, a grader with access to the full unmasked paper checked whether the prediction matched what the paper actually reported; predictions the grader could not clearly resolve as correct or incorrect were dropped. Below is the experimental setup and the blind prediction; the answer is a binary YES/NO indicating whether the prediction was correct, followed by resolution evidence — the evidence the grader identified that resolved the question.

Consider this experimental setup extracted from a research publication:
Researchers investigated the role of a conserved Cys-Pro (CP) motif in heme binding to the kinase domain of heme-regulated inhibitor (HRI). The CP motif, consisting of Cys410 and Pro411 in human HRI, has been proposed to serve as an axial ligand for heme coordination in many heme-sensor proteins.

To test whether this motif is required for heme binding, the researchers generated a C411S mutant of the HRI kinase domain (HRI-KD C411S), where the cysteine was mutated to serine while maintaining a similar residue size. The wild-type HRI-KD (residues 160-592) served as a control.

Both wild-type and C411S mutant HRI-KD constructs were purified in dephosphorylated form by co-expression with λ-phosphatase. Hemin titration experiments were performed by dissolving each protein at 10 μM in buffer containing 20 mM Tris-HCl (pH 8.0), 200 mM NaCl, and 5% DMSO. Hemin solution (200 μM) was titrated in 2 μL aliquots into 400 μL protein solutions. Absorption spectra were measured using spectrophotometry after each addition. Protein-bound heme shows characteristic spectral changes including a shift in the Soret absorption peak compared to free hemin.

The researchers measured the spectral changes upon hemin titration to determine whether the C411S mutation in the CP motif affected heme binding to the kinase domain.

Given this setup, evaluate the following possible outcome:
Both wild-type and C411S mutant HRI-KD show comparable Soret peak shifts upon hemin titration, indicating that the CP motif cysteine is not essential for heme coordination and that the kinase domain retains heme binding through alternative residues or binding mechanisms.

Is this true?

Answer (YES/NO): YES